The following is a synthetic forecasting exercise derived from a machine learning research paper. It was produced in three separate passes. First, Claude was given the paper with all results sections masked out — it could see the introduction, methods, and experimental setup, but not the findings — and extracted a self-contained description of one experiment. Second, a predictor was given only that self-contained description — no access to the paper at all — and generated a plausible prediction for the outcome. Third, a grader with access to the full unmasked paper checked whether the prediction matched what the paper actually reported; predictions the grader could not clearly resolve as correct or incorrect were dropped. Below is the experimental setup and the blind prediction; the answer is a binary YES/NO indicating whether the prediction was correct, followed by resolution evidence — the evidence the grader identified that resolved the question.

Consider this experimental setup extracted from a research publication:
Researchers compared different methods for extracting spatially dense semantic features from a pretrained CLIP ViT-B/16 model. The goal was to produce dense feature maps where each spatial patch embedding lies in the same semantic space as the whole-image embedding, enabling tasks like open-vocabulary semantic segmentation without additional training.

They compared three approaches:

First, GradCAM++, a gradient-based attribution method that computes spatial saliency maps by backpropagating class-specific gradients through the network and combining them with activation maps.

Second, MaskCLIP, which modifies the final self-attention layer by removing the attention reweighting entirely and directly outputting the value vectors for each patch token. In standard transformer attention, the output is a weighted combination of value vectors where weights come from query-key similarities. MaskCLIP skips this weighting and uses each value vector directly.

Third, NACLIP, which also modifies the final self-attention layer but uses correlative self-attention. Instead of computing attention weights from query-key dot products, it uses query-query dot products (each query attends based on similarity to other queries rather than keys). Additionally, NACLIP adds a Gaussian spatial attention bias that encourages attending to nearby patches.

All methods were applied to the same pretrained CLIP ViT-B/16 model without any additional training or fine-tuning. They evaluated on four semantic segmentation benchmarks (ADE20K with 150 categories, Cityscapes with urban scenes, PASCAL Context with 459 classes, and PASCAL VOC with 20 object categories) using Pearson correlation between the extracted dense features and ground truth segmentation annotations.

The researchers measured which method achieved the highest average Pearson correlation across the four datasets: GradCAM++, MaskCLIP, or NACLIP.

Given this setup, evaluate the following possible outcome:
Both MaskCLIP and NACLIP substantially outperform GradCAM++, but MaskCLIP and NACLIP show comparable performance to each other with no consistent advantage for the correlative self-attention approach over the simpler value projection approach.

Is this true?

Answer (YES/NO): NO